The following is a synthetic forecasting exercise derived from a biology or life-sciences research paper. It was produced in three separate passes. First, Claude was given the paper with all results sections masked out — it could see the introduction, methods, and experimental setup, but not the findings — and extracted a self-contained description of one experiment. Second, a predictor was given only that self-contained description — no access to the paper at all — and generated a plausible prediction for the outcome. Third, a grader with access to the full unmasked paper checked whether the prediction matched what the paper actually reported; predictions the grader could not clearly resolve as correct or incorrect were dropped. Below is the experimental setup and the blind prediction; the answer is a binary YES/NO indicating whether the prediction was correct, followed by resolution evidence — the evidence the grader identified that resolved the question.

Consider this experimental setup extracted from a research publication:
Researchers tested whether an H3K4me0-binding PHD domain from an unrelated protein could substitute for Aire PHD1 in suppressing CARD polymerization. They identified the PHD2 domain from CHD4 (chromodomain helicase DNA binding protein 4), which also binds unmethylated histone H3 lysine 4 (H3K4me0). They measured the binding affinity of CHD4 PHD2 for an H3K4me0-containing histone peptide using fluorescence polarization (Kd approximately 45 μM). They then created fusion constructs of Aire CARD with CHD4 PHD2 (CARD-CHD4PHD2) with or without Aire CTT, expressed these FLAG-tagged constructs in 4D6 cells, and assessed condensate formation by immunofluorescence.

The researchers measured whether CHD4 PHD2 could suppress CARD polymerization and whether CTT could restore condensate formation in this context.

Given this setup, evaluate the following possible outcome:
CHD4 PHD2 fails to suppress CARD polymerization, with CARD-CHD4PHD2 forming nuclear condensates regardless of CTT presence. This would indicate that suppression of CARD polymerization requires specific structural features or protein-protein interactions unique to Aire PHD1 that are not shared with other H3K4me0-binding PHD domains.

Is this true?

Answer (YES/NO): NO